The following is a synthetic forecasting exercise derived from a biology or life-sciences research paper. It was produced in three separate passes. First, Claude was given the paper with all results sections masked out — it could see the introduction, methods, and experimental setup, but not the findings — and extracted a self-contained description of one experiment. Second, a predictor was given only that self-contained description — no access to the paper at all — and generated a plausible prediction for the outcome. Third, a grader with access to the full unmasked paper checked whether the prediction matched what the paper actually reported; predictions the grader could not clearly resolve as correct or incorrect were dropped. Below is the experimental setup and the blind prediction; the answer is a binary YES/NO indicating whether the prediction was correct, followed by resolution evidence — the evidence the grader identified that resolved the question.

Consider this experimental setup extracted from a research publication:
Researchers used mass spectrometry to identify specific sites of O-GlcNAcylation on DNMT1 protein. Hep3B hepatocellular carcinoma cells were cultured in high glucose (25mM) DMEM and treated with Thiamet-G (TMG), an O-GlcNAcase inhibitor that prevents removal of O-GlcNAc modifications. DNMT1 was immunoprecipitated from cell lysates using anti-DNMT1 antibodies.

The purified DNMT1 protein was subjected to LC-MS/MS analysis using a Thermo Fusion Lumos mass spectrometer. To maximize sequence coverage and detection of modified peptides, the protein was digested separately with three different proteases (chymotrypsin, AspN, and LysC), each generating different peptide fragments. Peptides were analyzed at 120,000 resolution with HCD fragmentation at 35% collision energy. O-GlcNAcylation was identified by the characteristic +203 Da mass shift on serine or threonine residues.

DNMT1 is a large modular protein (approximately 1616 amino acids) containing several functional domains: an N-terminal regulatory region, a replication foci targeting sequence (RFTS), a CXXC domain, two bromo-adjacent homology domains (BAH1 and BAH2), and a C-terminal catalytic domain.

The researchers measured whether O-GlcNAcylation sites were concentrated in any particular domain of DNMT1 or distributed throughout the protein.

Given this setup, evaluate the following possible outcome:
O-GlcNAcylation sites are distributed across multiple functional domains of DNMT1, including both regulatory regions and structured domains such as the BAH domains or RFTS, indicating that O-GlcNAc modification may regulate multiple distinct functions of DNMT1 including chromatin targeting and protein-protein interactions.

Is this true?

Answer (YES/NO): YES